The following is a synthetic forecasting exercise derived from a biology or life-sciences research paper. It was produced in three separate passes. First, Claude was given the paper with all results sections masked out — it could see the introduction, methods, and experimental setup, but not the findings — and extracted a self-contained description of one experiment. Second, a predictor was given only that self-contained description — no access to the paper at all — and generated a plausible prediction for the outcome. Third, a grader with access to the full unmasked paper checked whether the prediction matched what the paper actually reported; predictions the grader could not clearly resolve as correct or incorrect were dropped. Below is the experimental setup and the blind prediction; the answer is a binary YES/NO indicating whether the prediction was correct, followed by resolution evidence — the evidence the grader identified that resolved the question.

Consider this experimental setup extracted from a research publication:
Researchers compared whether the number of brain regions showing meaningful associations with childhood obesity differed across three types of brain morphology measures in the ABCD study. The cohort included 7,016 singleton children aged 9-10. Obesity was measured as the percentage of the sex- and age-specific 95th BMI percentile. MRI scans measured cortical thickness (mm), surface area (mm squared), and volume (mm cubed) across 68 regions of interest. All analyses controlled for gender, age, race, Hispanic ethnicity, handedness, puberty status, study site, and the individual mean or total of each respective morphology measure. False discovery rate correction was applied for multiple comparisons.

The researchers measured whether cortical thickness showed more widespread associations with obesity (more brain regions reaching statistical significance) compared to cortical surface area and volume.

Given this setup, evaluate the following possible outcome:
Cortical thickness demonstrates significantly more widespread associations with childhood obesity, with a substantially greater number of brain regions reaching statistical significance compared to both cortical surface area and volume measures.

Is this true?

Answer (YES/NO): YES